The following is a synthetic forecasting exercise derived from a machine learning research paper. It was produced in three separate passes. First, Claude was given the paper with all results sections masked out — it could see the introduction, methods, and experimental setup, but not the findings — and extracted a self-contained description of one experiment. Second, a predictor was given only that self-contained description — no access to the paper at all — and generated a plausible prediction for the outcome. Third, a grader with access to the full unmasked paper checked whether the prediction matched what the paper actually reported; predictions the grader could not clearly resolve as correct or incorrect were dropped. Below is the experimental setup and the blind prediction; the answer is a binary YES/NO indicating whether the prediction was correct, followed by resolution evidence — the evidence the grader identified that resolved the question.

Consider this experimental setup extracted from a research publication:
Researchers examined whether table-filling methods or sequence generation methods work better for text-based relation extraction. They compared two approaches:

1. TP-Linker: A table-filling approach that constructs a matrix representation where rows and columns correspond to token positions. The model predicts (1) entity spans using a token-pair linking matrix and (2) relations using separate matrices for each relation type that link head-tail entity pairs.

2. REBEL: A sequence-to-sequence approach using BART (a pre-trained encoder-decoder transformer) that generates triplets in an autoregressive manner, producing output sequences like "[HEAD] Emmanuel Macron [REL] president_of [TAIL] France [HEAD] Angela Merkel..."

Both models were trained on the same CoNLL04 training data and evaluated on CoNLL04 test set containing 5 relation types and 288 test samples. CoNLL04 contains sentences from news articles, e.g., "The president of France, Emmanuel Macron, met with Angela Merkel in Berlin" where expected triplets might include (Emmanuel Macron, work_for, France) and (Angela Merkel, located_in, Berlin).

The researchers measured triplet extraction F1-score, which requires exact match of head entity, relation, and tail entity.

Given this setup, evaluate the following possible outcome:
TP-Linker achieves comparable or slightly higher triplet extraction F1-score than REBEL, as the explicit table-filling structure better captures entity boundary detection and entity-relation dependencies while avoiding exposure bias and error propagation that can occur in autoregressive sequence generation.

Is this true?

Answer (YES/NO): NO